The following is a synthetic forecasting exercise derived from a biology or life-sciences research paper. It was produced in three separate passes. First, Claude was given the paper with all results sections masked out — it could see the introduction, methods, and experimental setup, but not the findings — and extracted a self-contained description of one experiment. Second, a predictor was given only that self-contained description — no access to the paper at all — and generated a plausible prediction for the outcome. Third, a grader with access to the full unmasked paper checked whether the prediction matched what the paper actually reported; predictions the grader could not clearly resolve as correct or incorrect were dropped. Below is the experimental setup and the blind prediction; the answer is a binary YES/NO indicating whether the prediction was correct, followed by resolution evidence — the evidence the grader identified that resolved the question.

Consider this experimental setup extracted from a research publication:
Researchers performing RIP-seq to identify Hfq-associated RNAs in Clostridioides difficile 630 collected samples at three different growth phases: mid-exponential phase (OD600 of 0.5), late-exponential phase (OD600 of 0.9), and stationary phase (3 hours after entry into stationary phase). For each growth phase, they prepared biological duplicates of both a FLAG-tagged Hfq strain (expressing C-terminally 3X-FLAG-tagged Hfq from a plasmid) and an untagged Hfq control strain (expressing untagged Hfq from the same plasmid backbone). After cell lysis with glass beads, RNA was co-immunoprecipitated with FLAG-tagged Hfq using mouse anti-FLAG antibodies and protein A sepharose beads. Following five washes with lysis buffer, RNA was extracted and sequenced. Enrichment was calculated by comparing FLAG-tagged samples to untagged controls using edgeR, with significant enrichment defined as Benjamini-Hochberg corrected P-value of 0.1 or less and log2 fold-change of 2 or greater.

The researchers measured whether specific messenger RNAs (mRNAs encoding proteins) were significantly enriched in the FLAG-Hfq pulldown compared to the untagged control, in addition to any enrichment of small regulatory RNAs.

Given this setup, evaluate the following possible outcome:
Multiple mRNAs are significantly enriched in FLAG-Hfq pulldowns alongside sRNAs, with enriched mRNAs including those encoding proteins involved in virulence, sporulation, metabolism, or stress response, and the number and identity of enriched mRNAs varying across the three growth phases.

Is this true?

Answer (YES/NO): YES